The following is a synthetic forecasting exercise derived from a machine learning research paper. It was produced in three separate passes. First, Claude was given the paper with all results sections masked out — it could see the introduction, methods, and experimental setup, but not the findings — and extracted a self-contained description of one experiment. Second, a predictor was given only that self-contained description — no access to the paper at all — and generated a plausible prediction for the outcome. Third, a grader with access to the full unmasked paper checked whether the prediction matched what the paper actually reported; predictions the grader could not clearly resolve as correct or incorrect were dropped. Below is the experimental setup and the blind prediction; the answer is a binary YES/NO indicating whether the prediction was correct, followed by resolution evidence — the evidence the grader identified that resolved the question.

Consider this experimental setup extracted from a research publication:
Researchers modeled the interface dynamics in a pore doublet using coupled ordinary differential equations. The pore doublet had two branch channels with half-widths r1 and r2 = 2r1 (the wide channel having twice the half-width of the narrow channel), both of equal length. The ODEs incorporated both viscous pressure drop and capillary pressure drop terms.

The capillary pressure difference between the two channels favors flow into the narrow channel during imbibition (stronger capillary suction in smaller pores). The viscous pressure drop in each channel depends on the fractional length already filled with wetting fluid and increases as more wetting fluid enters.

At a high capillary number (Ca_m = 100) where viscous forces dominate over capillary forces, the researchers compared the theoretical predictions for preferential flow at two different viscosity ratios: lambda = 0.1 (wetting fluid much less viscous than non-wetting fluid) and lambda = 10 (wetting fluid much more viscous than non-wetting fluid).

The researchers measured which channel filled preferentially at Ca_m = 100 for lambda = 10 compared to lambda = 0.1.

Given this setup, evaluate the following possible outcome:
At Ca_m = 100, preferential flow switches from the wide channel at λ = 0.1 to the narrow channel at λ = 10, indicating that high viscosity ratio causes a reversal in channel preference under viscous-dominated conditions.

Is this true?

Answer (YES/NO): NO